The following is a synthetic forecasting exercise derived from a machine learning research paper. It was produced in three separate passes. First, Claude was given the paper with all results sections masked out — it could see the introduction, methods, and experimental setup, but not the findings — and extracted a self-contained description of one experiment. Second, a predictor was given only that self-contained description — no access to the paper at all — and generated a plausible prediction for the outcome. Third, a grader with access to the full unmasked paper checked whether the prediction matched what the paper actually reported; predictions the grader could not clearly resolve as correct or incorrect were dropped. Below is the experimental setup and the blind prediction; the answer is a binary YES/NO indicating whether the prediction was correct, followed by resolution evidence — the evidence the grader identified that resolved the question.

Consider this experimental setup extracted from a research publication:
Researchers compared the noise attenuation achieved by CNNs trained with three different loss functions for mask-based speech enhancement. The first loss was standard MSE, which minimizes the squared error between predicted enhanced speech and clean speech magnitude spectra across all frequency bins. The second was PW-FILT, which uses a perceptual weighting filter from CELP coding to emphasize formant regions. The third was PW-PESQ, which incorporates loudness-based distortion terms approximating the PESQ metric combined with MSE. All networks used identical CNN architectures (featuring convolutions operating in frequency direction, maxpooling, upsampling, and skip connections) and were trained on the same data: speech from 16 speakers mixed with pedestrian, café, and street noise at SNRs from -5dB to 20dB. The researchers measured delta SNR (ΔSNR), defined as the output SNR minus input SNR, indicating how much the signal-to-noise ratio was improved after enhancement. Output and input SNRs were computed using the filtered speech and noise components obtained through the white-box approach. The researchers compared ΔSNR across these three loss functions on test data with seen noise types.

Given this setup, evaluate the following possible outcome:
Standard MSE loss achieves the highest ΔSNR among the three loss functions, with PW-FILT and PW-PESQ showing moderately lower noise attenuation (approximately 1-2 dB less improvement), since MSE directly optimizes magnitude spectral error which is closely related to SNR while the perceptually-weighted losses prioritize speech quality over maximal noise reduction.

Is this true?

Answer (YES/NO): NO